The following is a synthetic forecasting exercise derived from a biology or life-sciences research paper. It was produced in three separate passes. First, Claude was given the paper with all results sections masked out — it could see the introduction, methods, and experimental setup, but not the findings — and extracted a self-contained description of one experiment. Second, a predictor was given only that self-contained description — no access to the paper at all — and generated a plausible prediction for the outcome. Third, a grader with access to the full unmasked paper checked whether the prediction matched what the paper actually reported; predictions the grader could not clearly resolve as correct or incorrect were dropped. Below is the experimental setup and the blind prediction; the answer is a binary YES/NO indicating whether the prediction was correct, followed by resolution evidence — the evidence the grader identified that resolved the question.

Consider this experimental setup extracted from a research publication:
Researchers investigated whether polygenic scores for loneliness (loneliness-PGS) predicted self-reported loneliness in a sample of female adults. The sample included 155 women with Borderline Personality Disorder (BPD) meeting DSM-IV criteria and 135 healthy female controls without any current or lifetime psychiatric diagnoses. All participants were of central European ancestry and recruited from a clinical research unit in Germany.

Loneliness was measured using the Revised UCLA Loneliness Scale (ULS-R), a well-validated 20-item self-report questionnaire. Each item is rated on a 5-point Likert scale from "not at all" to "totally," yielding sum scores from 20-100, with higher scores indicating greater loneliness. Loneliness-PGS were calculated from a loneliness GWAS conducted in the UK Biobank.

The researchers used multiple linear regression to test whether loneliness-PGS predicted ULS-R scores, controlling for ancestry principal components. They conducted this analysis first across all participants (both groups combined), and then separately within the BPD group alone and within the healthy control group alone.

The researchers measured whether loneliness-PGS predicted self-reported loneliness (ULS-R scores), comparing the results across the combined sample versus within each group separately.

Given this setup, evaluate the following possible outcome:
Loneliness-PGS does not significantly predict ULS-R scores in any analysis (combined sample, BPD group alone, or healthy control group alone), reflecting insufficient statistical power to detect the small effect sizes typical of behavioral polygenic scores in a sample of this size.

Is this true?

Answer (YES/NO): NO